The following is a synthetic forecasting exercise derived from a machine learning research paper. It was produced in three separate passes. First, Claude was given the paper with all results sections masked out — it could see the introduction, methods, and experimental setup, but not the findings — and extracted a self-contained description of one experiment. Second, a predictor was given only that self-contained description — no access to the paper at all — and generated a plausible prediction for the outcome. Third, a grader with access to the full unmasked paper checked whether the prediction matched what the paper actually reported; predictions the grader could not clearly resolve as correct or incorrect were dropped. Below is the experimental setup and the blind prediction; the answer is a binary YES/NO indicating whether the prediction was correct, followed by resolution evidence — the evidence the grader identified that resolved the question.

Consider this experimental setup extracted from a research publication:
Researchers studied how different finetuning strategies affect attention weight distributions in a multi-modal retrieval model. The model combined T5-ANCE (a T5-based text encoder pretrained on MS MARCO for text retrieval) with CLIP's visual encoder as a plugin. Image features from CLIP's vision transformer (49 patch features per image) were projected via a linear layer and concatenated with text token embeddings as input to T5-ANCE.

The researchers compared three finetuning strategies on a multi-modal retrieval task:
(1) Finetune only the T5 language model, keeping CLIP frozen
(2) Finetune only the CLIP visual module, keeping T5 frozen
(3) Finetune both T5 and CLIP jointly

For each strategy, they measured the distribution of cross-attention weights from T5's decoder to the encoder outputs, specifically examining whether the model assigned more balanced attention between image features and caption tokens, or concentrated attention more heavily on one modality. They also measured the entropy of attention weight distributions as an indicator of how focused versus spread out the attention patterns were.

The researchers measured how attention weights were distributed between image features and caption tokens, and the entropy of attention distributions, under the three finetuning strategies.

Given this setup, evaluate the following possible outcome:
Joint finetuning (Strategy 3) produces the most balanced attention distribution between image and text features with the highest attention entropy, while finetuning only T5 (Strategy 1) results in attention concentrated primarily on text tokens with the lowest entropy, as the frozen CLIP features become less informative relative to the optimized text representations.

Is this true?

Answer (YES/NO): NO